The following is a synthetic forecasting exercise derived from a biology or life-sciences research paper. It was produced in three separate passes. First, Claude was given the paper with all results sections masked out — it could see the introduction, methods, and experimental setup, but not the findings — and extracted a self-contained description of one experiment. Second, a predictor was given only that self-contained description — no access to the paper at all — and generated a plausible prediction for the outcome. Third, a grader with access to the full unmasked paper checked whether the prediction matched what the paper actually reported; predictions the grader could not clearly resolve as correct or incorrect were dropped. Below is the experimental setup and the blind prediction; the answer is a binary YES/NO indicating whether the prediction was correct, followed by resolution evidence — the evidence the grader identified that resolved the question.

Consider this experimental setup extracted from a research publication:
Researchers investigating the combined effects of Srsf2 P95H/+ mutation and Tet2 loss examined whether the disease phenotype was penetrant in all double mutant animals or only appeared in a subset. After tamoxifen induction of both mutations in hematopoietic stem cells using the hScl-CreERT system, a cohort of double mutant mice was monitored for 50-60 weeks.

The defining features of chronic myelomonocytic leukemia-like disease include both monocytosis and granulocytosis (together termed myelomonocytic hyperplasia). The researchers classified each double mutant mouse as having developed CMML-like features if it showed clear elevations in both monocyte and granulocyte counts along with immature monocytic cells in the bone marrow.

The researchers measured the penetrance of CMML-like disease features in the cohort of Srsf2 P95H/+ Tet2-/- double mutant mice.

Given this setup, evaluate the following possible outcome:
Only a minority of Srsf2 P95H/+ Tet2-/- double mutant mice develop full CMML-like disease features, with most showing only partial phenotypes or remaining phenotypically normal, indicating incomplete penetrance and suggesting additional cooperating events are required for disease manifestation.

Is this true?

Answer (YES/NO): YES